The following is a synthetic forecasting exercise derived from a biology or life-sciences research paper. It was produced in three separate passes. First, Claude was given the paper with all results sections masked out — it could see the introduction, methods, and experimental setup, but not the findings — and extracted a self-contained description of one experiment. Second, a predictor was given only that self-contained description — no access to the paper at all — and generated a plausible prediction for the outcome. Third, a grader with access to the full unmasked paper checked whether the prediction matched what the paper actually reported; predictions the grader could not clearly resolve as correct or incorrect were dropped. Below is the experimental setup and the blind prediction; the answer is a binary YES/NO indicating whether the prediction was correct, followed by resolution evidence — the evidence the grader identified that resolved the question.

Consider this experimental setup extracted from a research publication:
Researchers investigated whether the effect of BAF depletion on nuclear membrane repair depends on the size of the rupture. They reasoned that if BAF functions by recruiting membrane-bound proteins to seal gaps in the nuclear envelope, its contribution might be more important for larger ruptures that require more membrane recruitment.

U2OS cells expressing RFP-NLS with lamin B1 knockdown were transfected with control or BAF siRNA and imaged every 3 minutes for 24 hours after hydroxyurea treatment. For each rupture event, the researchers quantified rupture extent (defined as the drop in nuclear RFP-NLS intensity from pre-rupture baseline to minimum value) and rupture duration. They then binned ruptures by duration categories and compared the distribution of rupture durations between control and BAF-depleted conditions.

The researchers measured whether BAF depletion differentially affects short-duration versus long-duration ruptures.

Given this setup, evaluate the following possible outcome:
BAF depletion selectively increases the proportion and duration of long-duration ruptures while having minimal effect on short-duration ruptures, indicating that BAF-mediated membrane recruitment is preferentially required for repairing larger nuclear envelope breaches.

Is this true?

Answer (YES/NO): YES